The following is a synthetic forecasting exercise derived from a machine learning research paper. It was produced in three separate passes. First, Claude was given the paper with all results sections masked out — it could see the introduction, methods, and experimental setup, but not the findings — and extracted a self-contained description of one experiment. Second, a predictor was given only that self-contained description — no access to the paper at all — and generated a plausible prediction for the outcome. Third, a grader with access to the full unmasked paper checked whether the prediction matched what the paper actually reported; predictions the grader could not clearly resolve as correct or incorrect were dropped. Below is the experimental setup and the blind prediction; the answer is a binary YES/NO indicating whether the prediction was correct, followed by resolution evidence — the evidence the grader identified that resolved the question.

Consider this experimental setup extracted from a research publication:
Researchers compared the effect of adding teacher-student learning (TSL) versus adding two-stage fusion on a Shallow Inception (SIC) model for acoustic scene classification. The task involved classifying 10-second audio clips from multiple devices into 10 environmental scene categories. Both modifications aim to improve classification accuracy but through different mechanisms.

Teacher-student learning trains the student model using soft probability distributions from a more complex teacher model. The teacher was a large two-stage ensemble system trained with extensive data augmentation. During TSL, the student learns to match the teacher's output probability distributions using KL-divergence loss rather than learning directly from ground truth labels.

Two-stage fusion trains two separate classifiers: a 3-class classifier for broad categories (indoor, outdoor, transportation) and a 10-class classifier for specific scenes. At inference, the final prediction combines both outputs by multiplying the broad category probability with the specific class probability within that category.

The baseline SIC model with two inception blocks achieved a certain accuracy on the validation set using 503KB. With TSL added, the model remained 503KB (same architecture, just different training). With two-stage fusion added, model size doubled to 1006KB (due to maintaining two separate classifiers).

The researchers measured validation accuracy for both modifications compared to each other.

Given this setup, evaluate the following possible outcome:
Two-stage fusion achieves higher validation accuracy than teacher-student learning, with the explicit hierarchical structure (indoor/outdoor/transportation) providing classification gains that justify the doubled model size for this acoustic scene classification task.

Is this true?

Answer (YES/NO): NO